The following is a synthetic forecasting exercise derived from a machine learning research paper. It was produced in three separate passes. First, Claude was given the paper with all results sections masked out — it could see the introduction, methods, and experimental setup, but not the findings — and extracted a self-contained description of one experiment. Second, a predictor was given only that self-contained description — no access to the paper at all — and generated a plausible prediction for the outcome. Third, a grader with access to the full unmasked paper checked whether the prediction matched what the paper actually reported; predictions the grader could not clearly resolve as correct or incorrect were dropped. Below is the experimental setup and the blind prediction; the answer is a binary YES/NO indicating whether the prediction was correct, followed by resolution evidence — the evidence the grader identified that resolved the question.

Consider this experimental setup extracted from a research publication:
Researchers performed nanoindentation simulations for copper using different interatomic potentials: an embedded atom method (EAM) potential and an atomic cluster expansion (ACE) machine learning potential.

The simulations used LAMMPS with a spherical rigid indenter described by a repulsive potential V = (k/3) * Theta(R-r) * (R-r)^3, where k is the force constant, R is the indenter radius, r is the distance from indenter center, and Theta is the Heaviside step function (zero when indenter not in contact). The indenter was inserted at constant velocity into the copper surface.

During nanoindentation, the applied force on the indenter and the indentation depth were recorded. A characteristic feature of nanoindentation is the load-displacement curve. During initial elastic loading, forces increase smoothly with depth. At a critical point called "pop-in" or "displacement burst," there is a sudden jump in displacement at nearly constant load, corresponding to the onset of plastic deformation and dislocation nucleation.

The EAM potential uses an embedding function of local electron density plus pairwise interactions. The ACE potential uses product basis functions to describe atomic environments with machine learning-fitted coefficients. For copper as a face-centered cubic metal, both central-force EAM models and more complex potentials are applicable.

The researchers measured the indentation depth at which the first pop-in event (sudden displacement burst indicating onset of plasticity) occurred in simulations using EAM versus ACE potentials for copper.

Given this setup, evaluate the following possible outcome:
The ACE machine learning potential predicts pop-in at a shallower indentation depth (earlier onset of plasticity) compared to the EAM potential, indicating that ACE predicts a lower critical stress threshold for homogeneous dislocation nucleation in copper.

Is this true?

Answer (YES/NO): NO